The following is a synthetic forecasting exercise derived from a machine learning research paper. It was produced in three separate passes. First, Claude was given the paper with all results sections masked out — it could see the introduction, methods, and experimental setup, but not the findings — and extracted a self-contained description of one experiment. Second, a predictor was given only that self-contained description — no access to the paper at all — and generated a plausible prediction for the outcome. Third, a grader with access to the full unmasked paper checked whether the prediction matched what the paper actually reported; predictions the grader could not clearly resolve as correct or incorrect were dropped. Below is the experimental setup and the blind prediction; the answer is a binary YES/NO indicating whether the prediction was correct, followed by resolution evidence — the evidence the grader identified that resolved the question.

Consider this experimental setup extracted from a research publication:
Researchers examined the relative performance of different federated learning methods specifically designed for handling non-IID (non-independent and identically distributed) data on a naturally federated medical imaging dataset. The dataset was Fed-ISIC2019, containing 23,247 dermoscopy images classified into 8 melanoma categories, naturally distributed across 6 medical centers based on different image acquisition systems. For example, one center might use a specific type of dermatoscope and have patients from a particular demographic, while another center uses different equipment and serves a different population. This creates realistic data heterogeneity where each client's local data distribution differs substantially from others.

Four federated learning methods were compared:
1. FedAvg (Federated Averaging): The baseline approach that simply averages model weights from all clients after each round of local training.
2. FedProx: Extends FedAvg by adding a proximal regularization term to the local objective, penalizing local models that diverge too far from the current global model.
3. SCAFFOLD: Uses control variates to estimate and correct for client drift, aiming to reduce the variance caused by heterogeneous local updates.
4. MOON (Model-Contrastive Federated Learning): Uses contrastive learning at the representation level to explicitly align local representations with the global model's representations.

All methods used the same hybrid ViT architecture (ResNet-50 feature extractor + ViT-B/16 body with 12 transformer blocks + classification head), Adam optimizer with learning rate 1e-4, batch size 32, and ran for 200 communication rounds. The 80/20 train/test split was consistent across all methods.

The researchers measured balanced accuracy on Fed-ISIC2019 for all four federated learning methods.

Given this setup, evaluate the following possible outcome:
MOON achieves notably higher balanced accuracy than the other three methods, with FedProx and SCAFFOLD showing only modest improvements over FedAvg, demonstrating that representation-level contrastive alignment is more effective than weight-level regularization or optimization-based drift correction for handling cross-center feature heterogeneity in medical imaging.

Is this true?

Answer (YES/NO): NO